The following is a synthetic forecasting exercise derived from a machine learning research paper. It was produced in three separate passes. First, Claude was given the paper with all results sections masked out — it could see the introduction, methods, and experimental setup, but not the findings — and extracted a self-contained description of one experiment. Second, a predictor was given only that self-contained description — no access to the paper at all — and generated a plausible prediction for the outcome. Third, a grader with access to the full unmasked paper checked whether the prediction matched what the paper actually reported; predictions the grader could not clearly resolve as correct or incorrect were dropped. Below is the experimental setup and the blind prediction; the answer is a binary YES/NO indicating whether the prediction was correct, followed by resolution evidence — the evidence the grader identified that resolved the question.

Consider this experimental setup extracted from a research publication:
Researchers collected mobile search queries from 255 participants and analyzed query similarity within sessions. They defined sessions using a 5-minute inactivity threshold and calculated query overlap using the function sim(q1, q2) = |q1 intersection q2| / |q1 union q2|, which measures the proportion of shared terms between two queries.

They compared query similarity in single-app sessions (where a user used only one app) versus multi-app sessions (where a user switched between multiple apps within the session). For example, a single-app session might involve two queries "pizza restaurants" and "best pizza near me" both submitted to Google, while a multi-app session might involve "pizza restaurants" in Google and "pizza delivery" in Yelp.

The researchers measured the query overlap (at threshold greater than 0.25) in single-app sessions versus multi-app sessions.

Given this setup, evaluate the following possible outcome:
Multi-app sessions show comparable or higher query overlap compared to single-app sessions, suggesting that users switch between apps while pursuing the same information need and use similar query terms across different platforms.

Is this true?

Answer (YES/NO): YES